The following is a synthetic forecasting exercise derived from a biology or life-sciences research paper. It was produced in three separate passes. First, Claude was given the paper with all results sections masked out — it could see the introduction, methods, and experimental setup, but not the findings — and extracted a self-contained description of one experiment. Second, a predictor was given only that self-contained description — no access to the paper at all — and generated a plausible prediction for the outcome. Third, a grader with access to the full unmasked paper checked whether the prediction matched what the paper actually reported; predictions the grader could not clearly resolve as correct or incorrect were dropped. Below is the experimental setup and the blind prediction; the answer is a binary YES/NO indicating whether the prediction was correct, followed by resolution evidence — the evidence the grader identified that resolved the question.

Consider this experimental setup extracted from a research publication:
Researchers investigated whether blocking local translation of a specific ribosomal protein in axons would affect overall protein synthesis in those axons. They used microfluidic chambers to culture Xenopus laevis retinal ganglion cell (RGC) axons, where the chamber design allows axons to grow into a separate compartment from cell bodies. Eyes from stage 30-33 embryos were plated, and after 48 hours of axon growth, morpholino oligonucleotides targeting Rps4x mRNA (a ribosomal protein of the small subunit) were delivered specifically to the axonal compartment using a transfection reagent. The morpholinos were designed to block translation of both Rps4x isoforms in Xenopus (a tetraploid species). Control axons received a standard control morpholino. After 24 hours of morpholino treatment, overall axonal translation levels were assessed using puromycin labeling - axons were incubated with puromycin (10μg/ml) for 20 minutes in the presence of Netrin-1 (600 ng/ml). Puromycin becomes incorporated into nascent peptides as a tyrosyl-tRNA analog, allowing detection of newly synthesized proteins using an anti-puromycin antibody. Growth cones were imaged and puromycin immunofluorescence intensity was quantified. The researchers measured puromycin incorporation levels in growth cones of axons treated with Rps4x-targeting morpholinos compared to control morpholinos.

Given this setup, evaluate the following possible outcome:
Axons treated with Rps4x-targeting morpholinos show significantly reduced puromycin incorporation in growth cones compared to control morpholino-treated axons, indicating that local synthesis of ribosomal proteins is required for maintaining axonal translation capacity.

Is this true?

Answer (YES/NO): YES